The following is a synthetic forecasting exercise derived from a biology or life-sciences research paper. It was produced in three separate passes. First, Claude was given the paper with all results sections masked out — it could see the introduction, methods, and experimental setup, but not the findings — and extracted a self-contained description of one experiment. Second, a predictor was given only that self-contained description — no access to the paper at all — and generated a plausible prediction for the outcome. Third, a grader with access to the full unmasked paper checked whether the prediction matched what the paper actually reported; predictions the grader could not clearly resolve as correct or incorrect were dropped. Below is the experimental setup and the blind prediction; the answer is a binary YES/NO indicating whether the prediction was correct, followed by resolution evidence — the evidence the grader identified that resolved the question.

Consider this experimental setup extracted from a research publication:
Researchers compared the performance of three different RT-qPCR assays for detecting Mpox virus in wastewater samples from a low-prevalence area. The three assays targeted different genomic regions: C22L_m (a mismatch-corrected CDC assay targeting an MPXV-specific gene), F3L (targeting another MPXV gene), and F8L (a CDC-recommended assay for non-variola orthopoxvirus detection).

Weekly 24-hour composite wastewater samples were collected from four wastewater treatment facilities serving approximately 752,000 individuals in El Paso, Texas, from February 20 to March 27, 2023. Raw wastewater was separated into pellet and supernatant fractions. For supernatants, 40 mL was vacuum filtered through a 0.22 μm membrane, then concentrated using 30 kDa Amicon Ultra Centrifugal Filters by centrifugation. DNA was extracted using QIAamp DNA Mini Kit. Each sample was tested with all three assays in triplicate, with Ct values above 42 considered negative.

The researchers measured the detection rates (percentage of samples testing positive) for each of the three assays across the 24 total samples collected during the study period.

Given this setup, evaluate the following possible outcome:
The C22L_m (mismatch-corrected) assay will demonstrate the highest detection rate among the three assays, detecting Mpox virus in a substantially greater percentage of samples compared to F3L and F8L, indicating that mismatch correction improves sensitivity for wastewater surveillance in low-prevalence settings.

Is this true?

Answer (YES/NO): NO